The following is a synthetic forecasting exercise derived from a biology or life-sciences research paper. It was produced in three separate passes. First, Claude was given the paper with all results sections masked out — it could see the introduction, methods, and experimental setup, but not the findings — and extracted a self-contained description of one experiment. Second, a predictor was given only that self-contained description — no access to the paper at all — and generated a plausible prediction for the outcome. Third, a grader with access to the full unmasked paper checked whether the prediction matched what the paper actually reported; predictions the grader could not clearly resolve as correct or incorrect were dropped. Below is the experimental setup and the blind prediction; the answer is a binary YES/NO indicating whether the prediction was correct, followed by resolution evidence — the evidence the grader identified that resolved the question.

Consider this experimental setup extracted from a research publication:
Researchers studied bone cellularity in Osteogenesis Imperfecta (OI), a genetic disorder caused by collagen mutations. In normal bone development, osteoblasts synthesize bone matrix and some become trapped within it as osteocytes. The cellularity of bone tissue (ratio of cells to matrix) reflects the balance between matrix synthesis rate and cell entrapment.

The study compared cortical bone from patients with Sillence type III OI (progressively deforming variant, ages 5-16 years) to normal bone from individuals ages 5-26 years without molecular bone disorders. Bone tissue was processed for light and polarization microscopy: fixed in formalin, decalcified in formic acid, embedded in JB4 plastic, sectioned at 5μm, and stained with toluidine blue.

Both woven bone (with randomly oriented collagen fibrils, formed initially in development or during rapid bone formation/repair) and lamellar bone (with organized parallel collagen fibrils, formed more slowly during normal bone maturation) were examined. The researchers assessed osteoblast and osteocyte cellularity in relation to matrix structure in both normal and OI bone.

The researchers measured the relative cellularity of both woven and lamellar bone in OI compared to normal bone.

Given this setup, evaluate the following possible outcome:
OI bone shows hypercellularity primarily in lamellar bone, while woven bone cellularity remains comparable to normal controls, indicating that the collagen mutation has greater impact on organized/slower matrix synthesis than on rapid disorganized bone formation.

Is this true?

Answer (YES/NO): NO